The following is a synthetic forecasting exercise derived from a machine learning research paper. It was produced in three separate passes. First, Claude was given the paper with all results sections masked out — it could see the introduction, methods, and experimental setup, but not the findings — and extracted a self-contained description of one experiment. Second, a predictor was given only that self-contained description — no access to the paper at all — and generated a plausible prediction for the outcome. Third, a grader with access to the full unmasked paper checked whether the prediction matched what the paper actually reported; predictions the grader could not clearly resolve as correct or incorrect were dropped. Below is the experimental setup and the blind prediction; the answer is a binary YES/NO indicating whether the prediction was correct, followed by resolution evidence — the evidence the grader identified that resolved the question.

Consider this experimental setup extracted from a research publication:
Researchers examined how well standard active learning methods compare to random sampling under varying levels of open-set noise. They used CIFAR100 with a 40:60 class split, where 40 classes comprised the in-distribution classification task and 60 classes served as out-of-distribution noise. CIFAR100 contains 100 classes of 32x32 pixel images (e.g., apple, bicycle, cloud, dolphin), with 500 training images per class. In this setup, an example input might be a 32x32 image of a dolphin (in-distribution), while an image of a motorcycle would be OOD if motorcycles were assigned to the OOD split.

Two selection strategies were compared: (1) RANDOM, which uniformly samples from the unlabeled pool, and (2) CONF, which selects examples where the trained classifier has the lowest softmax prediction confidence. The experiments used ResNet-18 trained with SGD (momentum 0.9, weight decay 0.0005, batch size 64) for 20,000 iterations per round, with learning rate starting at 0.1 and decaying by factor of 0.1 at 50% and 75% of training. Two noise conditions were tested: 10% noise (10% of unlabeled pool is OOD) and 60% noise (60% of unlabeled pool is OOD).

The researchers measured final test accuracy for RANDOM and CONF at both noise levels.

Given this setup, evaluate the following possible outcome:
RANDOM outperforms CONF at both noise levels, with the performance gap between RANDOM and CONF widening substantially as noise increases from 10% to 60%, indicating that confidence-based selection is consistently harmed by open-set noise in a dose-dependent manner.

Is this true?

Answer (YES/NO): NO